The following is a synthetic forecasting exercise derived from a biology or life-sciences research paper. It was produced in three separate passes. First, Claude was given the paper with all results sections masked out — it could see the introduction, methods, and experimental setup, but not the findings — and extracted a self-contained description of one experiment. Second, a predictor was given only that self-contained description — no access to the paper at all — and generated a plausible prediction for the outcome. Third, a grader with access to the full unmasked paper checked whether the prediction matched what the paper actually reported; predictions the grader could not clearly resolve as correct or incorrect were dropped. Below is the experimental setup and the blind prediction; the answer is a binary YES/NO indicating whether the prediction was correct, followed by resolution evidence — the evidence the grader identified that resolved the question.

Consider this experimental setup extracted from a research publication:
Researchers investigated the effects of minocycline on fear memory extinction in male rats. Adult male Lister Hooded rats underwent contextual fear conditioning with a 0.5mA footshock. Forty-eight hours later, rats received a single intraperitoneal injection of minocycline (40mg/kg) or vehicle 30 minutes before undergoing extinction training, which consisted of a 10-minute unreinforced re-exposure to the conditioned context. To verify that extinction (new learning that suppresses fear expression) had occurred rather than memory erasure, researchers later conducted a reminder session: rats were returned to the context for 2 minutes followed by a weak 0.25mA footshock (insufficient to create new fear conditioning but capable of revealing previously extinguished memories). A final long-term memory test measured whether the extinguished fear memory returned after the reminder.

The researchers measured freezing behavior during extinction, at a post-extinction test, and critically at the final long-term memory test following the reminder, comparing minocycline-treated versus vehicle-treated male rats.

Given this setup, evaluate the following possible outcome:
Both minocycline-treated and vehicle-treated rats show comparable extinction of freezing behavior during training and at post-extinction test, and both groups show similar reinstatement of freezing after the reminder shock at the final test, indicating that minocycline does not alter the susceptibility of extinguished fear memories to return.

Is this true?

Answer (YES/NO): NO